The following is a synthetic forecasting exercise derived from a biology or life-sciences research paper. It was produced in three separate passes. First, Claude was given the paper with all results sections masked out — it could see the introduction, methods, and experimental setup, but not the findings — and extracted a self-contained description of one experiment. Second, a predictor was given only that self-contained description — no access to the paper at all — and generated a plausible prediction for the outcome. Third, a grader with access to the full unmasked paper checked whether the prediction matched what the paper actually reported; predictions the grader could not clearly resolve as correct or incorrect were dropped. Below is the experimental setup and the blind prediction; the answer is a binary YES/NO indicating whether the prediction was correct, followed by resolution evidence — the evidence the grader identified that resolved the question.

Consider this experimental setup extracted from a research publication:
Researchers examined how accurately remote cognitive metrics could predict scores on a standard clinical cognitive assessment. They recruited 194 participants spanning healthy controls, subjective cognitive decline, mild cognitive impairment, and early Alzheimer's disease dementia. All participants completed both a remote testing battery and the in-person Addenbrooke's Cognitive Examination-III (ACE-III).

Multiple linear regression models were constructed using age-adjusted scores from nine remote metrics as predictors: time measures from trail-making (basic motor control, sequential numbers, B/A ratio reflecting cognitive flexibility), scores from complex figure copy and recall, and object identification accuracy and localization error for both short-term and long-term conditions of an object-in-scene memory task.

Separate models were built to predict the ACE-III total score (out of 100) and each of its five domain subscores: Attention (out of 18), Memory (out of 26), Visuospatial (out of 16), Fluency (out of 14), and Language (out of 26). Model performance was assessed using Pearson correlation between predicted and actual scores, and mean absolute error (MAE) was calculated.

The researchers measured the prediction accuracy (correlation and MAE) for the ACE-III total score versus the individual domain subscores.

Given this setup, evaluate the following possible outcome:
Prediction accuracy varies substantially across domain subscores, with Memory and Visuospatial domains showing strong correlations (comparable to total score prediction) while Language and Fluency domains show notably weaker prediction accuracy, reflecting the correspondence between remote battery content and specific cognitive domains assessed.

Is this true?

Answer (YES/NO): NO